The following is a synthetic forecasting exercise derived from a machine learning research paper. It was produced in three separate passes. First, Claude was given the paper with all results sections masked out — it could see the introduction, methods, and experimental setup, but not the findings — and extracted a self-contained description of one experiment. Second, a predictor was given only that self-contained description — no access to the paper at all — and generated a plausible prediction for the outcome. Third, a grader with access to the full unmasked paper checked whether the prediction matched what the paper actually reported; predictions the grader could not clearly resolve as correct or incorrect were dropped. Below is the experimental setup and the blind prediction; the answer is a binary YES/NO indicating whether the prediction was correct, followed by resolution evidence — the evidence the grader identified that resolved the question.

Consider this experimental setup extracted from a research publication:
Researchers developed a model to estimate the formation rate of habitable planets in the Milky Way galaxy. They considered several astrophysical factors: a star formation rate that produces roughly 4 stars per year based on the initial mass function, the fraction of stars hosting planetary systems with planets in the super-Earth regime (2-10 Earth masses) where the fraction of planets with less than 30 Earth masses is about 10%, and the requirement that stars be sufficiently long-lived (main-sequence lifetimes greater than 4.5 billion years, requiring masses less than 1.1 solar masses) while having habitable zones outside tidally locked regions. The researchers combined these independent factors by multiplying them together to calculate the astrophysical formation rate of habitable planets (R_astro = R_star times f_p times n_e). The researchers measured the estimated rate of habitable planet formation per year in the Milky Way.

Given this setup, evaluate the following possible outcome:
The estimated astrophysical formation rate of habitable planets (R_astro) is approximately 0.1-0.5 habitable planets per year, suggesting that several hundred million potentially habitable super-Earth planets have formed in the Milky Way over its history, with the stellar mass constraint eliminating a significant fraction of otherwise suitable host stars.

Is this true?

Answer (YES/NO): NO